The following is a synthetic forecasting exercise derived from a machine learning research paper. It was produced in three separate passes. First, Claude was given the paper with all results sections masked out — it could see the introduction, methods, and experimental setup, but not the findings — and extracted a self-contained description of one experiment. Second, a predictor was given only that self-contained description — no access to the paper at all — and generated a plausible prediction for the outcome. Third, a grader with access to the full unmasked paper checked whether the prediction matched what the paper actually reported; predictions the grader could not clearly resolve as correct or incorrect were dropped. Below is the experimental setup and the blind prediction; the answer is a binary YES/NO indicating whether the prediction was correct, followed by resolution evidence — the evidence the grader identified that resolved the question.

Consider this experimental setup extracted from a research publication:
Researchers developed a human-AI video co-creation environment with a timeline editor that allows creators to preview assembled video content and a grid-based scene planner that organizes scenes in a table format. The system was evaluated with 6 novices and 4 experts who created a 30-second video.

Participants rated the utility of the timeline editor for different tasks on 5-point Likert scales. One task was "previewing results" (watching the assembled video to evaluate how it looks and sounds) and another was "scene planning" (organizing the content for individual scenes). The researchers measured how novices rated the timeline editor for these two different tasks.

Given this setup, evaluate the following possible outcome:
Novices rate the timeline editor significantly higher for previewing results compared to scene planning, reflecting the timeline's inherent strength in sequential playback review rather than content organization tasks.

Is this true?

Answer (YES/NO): YES